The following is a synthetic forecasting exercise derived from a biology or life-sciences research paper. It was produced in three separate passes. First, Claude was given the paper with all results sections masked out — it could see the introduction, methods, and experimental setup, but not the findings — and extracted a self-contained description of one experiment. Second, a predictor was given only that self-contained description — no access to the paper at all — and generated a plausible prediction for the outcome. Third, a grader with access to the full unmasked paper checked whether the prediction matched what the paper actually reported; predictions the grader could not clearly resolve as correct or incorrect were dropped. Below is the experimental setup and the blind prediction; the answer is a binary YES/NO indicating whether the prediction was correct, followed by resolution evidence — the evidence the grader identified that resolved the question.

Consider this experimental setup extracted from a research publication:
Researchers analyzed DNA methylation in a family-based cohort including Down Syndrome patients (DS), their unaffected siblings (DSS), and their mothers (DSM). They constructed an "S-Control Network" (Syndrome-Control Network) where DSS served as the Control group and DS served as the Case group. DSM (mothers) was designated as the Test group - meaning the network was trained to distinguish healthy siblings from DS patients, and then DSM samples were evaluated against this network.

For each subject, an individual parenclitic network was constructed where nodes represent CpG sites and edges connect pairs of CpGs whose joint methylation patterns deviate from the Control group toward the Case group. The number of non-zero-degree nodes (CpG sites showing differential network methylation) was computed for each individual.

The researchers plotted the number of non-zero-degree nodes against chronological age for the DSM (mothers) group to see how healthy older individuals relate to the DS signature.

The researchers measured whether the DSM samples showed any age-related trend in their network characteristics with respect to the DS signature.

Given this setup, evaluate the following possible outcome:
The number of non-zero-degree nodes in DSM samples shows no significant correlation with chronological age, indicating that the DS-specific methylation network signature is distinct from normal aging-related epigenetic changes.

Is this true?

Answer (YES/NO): NO